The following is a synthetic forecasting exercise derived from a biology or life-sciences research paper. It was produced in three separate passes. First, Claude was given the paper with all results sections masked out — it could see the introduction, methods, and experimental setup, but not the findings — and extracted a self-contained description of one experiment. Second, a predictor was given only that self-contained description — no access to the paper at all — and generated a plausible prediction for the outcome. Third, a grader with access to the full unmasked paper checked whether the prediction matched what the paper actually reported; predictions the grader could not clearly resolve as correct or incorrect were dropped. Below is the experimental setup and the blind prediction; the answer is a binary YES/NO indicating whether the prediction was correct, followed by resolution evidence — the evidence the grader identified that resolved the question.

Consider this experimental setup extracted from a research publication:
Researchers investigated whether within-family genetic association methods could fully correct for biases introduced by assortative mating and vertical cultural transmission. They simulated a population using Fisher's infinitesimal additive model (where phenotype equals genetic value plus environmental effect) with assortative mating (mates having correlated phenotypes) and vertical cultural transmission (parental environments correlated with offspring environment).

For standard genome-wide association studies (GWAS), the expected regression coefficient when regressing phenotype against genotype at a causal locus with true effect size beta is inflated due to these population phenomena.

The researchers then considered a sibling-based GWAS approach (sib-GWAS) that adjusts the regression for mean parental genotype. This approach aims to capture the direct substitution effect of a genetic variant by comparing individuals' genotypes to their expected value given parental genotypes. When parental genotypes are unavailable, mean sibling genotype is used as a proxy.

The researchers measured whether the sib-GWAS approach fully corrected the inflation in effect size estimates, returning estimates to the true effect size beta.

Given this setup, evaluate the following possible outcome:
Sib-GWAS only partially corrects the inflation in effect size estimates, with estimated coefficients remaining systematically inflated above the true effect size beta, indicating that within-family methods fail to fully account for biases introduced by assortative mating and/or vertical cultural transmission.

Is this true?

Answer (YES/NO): YES